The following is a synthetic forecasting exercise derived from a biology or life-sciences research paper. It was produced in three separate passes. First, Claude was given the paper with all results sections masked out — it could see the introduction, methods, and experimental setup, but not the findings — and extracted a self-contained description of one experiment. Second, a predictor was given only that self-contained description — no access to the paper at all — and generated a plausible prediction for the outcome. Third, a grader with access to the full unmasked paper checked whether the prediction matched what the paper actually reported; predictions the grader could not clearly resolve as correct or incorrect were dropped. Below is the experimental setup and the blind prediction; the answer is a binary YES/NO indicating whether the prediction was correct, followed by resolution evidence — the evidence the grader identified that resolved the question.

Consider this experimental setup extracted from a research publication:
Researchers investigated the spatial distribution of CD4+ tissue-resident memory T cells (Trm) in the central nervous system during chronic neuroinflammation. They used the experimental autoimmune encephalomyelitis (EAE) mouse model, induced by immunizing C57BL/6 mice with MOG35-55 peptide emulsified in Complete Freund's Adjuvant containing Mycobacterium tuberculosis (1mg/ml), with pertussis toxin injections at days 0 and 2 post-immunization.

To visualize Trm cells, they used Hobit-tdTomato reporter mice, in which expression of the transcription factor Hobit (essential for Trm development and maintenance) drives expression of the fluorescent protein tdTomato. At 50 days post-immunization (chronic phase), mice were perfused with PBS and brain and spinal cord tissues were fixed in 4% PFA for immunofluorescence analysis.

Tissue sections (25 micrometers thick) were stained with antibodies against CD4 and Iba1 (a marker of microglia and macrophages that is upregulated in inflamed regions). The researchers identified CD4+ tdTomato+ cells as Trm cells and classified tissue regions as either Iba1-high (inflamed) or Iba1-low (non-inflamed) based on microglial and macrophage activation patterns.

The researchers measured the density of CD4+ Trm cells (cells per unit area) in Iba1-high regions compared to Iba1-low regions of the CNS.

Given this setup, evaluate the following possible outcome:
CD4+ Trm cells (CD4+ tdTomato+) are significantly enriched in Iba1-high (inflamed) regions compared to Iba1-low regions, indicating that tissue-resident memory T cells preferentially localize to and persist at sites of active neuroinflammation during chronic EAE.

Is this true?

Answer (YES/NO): YES